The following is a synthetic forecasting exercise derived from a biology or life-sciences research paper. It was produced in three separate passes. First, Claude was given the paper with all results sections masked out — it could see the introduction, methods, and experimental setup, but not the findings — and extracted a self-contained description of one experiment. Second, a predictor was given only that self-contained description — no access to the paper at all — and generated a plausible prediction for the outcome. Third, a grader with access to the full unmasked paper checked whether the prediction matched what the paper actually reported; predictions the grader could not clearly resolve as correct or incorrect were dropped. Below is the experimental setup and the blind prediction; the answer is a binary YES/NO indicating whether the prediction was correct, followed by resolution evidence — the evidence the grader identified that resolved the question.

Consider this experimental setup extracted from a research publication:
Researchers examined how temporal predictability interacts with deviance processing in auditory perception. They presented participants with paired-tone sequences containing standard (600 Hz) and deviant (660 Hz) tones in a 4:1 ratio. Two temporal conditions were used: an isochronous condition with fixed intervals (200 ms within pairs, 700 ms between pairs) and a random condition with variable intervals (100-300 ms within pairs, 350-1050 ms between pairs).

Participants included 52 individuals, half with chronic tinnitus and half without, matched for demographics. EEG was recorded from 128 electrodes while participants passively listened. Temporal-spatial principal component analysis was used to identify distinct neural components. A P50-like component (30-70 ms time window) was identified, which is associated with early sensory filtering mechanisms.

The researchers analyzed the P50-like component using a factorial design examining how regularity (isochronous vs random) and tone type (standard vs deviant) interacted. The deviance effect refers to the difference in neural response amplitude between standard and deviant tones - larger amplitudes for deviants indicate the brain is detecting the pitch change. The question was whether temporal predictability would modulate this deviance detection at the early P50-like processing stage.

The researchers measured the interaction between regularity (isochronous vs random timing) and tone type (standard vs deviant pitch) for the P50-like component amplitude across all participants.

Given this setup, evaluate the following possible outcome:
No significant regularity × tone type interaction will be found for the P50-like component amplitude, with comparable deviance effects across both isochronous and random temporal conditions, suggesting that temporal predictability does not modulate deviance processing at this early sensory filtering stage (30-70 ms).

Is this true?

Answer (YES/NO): NO